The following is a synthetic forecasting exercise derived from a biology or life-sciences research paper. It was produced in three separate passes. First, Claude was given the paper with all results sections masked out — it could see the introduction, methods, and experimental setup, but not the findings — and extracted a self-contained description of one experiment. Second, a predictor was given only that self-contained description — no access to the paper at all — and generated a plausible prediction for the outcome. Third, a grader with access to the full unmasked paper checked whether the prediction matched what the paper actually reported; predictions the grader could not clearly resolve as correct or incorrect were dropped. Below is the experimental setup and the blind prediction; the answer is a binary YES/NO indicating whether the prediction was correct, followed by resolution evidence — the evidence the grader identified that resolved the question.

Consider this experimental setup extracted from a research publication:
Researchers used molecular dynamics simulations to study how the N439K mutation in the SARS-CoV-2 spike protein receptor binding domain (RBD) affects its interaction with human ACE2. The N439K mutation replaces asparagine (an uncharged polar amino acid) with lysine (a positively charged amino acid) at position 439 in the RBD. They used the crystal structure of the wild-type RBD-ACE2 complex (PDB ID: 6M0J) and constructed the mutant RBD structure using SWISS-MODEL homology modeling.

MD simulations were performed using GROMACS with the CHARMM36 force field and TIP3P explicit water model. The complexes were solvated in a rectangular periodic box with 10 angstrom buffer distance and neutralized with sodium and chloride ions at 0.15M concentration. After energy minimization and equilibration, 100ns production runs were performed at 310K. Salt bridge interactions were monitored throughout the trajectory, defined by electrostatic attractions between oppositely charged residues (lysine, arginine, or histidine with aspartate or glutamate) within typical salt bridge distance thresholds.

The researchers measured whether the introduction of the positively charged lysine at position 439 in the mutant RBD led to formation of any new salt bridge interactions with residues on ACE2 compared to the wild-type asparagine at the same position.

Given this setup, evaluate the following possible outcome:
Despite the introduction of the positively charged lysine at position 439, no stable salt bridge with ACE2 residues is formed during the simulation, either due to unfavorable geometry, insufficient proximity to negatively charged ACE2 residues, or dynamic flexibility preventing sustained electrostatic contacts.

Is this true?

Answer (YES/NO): NO